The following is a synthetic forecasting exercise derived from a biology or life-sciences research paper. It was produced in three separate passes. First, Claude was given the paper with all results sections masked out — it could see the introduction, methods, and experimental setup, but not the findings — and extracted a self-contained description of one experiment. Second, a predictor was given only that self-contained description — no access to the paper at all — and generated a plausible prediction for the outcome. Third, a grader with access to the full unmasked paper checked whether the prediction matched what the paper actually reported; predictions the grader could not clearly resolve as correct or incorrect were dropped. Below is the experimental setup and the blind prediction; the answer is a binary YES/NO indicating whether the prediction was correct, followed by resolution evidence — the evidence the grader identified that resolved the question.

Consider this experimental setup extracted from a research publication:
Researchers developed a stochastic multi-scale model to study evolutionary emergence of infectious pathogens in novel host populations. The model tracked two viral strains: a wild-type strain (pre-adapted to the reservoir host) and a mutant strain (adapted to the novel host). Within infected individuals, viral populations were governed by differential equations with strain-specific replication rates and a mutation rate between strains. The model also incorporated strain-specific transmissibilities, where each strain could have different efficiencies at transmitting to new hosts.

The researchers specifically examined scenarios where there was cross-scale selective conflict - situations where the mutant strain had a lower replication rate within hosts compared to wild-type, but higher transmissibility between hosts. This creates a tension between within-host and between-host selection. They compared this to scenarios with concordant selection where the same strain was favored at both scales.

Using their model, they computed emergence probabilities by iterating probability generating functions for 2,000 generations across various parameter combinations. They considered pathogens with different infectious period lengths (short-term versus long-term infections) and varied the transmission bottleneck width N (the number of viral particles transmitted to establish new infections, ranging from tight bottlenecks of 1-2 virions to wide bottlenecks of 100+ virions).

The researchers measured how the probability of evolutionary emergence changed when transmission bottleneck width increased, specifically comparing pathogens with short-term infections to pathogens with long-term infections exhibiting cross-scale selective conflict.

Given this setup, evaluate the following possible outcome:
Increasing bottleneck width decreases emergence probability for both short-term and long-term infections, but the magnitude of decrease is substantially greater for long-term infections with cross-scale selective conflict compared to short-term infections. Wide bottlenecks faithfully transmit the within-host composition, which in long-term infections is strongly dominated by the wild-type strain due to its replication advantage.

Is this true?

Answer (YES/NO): NO